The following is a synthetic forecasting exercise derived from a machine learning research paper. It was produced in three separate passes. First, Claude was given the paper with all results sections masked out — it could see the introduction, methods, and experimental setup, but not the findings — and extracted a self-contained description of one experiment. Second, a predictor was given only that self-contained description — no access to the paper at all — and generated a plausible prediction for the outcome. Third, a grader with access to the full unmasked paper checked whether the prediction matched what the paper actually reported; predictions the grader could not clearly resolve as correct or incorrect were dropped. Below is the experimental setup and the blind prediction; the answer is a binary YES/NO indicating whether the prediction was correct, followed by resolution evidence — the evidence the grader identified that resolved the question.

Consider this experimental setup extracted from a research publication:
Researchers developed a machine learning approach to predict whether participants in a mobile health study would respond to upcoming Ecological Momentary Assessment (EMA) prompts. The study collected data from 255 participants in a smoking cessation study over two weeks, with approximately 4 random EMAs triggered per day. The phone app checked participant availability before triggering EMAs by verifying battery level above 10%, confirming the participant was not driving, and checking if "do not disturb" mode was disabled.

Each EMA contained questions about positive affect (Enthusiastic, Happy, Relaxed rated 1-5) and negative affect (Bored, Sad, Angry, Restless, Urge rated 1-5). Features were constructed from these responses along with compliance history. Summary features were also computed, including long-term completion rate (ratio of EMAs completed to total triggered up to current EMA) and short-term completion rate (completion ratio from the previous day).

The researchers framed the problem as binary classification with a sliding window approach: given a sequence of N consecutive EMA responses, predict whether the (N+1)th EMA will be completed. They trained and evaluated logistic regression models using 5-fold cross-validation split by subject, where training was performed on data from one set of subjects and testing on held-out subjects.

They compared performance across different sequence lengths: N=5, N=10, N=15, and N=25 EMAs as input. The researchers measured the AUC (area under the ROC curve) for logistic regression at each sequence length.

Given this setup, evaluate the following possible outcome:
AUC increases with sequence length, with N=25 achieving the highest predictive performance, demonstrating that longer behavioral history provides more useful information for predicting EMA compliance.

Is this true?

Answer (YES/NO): NO